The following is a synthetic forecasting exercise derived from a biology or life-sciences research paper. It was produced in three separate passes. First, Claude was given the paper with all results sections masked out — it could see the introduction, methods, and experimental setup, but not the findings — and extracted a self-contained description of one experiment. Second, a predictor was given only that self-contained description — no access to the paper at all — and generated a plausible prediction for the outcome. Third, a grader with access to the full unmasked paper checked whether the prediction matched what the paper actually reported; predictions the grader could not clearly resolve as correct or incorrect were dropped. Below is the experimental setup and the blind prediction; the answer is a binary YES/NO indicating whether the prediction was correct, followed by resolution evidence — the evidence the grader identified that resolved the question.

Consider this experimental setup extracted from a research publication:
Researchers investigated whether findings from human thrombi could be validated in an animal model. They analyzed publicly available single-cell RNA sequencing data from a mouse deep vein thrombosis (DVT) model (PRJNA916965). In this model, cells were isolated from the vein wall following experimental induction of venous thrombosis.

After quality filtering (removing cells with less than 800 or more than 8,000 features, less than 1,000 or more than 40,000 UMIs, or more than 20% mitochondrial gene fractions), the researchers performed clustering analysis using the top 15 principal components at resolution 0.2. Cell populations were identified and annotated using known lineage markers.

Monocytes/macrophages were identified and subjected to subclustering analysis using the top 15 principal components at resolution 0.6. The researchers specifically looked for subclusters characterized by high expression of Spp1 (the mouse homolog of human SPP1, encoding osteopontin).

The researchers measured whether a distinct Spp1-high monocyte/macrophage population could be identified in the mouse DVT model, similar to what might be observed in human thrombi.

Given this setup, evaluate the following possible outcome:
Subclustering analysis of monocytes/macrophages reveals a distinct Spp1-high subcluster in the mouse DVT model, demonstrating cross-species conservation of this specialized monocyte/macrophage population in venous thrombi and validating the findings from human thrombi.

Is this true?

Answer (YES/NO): YES